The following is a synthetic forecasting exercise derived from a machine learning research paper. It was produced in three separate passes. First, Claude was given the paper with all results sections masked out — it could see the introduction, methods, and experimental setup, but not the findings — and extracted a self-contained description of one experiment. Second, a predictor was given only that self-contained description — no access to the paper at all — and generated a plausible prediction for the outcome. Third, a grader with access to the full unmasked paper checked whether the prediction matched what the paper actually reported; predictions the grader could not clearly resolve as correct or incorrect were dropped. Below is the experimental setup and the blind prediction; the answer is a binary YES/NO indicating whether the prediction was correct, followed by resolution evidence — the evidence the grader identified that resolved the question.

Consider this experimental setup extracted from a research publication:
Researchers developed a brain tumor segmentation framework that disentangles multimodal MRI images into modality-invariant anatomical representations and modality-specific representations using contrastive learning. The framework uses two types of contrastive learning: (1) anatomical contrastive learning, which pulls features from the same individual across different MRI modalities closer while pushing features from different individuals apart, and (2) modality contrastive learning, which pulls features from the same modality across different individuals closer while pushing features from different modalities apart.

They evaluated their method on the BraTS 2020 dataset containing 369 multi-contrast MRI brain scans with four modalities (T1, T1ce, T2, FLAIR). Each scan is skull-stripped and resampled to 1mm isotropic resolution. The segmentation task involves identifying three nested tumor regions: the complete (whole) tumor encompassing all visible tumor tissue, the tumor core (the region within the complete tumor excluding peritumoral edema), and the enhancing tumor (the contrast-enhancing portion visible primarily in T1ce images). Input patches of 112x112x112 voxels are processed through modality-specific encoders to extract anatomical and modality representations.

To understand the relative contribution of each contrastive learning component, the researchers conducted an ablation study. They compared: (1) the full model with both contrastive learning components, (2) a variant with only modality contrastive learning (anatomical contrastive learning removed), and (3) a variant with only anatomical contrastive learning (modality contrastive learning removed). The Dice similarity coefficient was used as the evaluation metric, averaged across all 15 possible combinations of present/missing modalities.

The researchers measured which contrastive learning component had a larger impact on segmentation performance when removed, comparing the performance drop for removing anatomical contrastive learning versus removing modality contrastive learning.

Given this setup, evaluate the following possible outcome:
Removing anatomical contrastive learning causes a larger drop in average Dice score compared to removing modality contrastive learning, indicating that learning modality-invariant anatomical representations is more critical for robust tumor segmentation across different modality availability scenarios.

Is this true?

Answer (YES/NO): YES